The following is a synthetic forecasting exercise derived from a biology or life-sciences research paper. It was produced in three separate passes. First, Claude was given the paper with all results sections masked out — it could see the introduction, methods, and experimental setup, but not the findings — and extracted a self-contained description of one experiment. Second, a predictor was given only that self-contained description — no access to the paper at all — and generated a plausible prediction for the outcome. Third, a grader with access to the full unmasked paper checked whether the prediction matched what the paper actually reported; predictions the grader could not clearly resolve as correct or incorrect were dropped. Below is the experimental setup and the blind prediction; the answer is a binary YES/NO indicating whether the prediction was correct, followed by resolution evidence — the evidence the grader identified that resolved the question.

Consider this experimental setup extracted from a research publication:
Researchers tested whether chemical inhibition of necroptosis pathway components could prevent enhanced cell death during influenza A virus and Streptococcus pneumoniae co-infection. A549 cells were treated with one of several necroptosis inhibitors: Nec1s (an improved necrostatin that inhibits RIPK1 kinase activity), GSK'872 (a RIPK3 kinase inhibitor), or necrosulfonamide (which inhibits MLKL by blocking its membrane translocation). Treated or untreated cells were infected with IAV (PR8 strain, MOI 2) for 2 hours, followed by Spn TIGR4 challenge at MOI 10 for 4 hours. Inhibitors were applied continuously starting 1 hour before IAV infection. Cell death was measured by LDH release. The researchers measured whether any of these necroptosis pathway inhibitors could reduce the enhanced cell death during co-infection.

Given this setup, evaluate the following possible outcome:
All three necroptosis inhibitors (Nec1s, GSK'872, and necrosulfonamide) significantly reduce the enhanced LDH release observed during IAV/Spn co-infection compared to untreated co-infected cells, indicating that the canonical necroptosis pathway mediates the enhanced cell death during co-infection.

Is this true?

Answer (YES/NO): NO